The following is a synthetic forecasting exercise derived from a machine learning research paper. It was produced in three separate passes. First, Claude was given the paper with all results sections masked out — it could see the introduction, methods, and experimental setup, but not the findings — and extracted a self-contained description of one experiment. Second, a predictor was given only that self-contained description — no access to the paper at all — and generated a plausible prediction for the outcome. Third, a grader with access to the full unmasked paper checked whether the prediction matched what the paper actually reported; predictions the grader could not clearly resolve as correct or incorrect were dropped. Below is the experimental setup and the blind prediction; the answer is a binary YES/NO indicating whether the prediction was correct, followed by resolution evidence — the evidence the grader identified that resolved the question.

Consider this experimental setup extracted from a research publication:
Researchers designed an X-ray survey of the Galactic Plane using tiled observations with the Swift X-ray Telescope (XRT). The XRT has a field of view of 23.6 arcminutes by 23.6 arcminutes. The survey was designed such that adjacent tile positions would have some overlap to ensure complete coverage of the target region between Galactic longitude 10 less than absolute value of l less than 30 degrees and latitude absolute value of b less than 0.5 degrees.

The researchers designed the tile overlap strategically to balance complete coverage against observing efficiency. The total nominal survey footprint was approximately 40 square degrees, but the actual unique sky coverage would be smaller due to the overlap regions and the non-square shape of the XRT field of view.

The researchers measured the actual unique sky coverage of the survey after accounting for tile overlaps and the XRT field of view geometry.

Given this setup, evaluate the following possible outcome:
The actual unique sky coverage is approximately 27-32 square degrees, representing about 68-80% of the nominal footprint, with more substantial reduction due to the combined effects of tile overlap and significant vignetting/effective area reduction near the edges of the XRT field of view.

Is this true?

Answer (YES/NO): NO